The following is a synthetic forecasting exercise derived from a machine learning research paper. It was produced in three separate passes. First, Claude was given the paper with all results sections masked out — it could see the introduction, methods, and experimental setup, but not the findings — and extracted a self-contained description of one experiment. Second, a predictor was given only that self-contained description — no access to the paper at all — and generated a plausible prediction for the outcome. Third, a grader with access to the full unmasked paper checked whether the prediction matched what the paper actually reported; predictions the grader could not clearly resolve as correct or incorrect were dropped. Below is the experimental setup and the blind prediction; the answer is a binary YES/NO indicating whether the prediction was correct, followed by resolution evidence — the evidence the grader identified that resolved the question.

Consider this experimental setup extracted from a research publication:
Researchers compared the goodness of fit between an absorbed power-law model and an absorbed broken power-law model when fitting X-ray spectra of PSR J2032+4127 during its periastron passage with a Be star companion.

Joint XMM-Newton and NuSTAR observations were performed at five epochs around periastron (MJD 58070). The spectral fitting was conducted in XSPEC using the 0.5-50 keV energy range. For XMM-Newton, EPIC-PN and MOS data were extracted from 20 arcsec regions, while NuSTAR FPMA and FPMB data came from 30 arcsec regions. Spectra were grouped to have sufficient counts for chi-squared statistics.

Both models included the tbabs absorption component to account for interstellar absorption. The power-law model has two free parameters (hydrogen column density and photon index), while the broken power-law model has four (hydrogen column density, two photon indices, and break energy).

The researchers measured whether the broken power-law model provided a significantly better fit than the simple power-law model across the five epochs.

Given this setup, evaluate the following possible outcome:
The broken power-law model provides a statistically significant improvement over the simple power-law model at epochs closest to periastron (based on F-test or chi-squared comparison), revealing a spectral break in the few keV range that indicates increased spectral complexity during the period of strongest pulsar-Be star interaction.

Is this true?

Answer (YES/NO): NO